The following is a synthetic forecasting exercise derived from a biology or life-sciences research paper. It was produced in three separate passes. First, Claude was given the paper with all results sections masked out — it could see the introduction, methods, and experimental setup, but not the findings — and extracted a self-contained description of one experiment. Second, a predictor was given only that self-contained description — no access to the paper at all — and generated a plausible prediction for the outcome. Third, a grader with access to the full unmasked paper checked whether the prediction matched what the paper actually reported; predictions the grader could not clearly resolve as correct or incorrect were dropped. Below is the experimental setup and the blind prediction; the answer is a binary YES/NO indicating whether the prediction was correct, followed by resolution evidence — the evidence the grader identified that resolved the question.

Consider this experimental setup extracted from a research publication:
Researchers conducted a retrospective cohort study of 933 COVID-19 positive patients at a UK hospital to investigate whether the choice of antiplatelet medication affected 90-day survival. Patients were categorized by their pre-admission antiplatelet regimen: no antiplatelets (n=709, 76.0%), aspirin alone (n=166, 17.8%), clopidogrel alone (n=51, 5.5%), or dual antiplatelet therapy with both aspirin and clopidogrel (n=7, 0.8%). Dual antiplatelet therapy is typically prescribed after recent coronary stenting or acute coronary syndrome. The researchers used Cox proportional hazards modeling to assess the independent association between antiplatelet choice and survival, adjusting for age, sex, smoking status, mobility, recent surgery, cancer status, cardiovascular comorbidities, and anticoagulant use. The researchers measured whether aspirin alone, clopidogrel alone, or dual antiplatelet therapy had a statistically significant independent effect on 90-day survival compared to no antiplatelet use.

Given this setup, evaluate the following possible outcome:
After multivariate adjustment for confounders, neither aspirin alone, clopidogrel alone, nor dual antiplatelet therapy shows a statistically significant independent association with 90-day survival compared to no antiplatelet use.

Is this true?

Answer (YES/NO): YES